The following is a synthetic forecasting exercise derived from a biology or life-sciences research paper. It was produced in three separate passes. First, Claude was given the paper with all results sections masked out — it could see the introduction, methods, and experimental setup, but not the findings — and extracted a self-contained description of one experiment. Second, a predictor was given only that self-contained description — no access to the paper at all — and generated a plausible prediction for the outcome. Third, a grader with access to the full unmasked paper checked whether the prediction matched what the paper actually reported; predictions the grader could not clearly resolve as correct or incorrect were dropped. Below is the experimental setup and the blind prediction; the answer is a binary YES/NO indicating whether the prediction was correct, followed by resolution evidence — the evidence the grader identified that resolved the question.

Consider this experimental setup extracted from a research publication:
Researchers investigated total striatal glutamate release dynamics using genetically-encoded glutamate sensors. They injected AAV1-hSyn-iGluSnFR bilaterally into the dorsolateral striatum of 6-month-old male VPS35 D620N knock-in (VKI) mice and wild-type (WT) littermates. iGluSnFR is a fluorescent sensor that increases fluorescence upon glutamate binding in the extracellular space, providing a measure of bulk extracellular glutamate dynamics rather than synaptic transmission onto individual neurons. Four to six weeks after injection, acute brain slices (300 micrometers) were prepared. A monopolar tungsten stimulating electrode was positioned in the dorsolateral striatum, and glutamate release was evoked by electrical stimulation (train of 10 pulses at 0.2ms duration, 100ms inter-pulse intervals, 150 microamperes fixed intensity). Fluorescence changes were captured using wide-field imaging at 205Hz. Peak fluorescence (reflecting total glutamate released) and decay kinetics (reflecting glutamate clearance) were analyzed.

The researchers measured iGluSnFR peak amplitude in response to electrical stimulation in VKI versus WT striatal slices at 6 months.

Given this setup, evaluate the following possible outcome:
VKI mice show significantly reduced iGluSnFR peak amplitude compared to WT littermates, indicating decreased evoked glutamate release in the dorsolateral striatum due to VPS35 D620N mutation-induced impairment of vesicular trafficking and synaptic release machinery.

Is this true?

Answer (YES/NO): NO